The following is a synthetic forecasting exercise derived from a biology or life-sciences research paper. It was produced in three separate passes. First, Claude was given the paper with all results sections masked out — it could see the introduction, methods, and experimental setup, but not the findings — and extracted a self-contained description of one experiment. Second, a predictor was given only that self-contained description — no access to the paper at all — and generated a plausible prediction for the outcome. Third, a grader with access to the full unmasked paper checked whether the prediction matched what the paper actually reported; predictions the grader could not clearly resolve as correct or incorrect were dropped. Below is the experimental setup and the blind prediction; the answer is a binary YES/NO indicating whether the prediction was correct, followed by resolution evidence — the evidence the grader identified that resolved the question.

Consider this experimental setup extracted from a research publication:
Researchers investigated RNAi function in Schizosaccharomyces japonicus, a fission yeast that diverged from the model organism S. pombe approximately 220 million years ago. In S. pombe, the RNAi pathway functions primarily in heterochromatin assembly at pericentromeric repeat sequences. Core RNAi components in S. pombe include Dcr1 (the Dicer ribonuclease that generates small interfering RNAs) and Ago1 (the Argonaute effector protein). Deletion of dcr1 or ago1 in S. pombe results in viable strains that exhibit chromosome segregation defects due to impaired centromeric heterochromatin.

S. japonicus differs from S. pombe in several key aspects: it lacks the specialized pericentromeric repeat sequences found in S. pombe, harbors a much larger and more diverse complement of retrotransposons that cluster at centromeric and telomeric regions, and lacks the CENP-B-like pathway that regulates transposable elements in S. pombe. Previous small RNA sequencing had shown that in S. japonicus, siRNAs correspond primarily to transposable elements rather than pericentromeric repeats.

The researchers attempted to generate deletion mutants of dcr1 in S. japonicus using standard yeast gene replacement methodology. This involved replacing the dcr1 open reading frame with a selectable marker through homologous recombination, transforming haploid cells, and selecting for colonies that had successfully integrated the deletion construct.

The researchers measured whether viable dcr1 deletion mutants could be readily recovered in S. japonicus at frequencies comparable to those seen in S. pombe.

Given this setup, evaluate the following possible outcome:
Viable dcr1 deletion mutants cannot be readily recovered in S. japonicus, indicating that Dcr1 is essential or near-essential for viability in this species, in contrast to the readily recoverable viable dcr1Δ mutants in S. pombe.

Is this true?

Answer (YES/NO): YES